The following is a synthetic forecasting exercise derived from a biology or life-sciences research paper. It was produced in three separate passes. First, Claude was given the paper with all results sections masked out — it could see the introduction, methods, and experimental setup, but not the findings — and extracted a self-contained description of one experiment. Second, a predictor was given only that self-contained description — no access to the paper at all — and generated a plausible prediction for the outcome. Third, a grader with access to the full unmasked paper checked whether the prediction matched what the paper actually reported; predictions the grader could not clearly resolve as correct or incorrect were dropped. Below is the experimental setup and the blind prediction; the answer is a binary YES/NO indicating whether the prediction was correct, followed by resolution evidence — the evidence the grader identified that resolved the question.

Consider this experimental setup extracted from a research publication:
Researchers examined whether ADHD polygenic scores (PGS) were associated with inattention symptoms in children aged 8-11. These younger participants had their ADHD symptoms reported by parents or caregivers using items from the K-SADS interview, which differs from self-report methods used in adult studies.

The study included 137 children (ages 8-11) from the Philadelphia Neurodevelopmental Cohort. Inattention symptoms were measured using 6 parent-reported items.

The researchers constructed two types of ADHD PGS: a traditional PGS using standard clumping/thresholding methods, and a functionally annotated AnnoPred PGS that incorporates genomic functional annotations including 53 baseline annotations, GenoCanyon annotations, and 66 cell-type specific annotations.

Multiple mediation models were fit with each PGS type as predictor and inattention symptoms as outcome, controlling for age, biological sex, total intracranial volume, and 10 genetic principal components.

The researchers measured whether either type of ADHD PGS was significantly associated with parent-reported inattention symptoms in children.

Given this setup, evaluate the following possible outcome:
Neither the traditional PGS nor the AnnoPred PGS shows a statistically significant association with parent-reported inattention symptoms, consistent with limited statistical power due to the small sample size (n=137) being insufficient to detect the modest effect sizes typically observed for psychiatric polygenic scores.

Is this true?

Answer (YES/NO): YES